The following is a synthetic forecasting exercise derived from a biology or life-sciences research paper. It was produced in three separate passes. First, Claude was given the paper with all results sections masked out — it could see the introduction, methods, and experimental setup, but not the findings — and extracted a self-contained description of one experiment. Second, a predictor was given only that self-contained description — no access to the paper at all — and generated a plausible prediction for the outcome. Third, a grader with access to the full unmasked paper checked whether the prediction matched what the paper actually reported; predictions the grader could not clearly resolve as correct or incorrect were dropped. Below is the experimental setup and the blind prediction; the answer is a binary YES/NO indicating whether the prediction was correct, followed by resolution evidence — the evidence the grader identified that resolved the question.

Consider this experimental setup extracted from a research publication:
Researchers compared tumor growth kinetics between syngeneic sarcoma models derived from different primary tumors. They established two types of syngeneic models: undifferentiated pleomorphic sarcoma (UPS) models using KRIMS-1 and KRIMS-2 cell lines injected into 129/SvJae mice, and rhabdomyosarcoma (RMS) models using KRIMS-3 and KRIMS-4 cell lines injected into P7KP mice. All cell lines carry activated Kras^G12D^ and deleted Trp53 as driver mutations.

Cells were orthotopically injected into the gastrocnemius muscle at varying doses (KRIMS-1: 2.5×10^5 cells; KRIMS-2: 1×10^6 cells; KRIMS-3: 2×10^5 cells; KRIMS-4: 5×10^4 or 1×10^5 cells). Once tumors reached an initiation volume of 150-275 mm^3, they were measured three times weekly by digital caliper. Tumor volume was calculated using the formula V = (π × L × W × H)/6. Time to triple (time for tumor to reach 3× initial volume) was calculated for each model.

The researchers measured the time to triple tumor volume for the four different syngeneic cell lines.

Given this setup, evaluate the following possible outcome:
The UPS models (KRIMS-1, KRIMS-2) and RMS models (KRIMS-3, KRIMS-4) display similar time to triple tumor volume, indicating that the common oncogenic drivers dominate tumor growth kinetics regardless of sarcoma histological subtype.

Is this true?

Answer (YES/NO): NO